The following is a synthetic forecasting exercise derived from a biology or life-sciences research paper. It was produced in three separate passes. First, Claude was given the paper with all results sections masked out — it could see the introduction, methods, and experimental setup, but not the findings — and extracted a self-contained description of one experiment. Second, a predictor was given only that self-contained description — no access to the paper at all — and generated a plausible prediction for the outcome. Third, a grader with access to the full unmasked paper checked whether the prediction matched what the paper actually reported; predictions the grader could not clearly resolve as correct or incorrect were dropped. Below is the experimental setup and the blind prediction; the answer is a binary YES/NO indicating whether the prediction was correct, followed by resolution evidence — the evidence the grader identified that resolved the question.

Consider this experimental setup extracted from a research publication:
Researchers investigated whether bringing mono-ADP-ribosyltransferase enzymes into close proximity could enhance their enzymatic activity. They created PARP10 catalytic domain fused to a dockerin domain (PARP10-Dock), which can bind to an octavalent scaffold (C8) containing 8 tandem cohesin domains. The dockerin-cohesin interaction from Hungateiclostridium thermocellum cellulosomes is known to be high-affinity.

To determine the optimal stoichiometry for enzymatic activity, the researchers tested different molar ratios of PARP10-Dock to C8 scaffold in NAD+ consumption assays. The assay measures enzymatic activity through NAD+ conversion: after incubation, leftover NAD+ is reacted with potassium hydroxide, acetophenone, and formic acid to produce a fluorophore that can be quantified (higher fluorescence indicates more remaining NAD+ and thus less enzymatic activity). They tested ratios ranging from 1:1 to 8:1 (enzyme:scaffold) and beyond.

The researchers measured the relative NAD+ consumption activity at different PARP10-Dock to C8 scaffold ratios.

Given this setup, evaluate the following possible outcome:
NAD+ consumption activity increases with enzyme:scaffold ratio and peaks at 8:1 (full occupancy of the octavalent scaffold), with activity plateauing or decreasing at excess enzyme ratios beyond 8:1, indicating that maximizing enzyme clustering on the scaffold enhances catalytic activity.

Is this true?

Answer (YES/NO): NO